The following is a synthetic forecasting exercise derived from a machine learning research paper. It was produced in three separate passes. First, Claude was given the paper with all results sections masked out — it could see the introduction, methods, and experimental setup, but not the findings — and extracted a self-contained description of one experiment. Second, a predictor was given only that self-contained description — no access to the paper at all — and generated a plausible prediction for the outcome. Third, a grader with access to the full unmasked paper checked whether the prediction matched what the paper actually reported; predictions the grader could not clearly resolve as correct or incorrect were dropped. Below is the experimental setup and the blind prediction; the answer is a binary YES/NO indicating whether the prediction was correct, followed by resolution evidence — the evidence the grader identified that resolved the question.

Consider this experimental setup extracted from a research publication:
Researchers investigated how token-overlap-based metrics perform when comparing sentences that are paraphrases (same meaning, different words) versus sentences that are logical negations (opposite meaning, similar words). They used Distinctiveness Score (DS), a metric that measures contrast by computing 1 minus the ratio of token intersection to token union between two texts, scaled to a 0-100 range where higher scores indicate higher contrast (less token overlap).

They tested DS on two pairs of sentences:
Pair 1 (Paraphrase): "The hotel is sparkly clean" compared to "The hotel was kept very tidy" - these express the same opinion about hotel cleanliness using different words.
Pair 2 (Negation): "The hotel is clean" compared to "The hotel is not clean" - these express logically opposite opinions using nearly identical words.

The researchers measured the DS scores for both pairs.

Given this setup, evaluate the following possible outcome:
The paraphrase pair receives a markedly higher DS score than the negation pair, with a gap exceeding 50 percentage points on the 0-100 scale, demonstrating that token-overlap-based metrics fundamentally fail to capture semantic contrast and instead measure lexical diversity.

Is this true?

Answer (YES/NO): YES